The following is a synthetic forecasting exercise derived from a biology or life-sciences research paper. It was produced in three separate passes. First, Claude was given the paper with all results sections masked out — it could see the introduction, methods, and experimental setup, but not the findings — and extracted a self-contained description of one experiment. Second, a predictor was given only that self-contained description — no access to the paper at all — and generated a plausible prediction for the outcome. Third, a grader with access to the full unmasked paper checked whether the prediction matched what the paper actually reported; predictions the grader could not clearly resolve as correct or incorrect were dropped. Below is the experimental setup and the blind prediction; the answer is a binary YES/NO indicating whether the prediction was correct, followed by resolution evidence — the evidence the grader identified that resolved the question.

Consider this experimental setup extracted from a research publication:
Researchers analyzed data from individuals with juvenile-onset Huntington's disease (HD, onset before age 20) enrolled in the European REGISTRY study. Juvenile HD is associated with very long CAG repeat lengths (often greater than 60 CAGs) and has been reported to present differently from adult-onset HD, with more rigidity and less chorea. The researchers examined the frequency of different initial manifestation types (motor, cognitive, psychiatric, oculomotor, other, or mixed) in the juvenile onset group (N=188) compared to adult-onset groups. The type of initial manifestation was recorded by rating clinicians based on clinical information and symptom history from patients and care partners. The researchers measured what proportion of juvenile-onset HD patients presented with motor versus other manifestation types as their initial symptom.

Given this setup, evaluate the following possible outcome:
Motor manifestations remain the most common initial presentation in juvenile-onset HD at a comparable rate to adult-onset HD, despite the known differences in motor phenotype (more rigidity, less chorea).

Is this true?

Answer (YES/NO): NO